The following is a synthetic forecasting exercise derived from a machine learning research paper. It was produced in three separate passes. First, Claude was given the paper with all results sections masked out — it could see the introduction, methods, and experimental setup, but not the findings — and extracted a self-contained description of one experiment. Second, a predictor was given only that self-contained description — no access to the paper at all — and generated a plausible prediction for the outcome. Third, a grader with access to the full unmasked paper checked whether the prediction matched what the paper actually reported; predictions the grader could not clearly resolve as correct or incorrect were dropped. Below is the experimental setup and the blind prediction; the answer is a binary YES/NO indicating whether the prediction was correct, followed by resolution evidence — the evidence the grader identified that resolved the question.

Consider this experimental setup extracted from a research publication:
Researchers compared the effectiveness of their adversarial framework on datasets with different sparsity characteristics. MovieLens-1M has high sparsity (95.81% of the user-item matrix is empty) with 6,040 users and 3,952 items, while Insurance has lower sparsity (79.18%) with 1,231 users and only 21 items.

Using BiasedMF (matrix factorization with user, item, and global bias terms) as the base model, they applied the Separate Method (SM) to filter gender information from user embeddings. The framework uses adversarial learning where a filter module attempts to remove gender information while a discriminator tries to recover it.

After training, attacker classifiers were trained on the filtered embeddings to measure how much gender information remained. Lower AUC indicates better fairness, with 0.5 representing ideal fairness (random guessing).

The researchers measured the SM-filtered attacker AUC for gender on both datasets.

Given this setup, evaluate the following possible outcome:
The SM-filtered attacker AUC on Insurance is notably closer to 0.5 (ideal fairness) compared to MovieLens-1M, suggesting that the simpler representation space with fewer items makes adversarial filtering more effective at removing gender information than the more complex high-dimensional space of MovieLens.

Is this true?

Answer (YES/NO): YES